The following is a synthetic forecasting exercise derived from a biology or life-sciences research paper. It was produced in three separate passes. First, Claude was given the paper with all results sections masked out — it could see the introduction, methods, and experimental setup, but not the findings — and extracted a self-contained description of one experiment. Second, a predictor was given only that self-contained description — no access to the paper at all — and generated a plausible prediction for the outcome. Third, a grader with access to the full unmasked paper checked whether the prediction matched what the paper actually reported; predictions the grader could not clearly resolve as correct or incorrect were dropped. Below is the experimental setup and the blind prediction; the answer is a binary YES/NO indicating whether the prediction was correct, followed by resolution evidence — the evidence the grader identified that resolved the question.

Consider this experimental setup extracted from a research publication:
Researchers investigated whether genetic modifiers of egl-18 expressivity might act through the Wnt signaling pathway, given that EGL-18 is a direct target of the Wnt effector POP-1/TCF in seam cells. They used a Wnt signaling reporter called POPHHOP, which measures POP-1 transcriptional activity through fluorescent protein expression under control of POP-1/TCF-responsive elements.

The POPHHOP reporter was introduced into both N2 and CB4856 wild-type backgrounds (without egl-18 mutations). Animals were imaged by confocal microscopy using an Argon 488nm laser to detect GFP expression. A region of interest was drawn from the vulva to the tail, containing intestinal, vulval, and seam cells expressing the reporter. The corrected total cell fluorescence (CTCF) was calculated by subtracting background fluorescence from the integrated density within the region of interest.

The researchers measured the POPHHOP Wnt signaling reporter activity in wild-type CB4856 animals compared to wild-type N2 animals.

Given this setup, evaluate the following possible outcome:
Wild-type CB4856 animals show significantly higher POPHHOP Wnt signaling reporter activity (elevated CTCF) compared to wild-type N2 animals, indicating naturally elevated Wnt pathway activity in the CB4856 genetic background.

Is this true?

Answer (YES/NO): NO